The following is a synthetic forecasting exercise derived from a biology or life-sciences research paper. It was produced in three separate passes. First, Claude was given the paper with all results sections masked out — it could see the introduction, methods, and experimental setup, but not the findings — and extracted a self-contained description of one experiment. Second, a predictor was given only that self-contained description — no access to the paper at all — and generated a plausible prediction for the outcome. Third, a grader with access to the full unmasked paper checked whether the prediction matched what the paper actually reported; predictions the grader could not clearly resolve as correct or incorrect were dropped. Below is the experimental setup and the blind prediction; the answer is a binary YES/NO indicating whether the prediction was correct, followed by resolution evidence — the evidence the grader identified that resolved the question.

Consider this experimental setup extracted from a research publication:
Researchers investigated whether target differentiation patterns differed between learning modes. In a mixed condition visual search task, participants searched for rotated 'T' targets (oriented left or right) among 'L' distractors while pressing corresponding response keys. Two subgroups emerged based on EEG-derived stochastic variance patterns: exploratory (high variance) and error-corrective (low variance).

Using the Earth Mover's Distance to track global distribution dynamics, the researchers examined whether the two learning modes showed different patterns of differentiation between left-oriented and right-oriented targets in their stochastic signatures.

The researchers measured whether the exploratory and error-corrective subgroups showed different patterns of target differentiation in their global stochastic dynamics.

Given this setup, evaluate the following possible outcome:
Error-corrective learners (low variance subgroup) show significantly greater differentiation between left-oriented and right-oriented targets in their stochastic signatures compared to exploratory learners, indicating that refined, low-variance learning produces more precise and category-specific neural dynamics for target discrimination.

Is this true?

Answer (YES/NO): NO